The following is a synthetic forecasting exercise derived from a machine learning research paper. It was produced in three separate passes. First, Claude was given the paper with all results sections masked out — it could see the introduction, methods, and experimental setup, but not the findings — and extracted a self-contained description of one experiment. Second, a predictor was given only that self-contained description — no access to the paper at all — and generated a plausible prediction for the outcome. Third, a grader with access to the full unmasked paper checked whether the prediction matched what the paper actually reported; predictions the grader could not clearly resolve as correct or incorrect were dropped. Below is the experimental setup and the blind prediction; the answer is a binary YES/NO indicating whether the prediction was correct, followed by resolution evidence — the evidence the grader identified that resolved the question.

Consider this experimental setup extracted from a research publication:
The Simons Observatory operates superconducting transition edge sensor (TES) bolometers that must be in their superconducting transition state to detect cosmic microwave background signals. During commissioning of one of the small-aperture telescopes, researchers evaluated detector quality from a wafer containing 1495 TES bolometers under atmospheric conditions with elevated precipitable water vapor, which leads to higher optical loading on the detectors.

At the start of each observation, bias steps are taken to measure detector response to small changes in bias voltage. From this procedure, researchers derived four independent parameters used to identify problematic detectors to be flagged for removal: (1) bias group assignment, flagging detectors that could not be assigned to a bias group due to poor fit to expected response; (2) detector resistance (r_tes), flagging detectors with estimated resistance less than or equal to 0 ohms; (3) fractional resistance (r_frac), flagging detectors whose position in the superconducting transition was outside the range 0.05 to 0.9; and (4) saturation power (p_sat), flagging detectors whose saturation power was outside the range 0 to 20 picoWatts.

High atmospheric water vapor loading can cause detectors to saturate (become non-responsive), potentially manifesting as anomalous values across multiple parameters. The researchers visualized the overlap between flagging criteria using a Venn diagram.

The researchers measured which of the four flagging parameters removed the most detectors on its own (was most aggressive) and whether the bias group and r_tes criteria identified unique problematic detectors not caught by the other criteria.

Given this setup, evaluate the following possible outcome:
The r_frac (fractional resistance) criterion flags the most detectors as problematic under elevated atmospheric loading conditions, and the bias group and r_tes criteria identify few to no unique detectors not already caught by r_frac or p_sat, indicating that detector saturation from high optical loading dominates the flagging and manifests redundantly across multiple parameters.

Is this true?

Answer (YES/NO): YES